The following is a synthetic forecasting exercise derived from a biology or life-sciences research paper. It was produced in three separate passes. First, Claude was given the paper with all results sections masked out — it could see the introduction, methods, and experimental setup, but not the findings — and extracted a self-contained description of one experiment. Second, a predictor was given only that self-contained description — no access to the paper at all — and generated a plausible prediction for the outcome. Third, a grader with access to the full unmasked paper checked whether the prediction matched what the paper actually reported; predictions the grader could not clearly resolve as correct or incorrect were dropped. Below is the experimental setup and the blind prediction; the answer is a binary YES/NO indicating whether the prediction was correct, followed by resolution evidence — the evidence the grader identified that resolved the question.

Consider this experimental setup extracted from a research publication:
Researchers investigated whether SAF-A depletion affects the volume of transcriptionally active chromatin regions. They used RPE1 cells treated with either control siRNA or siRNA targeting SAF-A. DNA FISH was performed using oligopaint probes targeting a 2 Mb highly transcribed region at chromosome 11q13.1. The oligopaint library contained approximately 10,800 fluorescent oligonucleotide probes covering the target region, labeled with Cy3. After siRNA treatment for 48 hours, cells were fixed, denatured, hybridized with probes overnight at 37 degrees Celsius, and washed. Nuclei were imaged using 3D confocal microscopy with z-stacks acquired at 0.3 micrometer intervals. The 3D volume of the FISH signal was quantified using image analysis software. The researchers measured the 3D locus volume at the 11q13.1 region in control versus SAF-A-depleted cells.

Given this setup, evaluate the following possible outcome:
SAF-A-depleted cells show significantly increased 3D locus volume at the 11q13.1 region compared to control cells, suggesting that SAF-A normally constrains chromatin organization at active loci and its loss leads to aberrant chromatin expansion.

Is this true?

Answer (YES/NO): NO